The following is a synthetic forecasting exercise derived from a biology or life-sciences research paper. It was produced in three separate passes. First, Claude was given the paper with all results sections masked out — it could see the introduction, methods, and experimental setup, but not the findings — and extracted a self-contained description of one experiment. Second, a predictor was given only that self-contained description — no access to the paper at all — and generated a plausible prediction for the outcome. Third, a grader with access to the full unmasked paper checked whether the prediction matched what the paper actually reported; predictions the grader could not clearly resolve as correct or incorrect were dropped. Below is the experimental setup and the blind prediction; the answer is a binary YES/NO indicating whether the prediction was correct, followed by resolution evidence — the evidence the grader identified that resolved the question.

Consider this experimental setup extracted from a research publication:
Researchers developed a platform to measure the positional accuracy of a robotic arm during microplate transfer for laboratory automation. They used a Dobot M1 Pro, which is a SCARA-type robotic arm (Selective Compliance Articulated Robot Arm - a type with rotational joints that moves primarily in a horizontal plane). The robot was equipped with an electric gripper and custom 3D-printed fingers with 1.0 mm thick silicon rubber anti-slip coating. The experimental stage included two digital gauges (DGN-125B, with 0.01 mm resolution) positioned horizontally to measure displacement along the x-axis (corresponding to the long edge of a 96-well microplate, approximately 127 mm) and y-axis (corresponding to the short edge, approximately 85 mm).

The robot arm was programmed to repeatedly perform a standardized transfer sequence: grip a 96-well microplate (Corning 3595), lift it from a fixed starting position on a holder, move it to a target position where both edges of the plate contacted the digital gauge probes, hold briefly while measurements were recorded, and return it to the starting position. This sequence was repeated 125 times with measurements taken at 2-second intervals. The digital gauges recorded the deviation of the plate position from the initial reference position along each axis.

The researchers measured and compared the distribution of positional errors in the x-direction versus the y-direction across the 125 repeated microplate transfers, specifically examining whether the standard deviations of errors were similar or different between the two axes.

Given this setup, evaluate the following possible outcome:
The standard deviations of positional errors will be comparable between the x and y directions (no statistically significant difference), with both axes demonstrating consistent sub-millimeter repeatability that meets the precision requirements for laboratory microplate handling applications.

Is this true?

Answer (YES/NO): NO